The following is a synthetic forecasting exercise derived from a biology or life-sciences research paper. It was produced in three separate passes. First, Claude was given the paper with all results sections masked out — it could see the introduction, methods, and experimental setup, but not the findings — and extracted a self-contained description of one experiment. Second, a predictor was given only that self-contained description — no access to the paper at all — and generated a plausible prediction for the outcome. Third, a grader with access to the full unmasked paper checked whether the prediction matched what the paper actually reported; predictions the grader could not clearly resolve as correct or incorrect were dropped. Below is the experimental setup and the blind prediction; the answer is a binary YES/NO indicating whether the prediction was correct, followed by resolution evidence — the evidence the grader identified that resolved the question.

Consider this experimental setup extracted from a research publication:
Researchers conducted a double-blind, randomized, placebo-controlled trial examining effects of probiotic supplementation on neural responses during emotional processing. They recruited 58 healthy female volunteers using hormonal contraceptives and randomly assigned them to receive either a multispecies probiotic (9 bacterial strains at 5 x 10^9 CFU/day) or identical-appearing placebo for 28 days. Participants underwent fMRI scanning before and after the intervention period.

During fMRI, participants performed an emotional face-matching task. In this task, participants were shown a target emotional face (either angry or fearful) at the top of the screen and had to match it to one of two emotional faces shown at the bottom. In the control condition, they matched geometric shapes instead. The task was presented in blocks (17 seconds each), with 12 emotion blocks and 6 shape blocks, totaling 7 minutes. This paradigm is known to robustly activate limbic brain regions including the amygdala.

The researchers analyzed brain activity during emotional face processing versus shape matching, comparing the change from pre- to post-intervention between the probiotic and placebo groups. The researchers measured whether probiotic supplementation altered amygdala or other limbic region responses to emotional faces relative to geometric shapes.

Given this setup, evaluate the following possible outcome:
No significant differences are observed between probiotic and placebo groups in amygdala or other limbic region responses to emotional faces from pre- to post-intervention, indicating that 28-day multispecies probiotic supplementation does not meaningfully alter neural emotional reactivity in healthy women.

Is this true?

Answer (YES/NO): YES